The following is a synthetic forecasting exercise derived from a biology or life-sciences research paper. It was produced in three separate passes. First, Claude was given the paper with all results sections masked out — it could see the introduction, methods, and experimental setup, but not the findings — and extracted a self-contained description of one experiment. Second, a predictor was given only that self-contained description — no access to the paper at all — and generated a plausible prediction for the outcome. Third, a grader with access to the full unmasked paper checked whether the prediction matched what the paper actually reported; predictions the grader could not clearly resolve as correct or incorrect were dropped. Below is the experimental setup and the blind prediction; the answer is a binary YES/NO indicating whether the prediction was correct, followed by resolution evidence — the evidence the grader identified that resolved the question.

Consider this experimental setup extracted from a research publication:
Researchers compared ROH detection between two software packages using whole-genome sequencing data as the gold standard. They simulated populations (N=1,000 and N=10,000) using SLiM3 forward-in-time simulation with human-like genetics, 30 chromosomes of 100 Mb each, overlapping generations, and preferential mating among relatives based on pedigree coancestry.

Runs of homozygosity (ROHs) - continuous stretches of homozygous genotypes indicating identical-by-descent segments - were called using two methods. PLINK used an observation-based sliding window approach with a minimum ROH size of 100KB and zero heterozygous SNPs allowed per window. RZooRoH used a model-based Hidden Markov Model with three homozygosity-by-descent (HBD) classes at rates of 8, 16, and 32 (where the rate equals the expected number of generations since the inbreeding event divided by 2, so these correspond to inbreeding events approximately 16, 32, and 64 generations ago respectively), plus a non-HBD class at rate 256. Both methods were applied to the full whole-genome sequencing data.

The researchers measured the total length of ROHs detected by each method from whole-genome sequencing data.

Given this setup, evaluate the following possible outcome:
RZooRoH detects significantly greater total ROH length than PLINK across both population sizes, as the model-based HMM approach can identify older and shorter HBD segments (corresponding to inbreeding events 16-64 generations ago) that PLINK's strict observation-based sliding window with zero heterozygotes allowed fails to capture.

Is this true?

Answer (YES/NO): NO